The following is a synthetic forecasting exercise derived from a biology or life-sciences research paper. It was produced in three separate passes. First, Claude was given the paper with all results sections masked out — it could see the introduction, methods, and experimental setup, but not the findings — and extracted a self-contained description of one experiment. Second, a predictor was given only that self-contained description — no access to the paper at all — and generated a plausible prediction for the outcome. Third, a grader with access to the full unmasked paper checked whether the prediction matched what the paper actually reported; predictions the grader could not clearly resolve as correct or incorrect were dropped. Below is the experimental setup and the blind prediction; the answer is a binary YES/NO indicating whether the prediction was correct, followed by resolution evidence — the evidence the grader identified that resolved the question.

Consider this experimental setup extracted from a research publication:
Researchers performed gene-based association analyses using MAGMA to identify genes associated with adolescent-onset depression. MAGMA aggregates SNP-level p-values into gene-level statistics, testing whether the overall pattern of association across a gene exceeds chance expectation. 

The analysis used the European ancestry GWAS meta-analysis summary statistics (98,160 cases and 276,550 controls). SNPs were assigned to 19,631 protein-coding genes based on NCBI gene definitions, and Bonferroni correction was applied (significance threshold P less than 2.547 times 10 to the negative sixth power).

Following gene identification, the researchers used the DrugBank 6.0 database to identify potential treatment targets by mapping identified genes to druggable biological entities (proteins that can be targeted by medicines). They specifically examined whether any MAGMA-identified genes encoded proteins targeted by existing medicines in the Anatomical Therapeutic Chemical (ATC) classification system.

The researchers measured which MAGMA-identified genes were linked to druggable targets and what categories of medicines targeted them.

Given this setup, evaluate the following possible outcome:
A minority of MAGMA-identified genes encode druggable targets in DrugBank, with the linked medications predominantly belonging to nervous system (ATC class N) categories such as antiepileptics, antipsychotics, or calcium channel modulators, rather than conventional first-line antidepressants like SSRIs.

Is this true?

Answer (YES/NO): NO